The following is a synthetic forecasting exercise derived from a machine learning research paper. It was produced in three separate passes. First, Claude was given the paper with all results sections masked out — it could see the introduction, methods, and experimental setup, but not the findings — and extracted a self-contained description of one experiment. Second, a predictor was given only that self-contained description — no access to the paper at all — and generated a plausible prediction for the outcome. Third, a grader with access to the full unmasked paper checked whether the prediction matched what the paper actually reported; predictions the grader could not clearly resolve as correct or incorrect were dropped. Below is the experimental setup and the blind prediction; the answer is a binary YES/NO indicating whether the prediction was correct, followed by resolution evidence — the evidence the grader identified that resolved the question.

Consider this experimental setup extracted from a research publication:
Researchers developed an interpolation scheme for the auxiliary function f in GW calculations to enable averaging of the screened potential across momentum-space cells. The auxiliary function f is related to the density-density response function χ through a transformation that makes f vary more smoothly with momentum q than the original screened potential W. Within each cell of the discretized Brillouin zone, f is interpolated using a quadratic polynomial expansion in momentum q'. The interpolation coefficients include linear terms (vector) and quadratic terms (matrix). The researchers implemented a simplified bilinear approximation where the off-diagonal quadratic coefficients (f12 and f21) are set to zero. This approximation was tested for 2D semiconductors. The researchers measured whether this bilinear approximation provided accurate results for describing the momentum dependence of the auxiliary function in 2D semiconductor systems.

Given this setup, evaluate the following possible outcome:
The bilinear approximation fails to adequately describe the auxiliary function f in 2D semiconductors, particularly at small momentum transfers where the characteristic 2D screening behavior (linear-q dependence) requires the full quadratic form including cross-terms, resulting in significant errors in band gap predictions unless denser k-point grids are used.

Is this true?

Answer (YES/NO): NO